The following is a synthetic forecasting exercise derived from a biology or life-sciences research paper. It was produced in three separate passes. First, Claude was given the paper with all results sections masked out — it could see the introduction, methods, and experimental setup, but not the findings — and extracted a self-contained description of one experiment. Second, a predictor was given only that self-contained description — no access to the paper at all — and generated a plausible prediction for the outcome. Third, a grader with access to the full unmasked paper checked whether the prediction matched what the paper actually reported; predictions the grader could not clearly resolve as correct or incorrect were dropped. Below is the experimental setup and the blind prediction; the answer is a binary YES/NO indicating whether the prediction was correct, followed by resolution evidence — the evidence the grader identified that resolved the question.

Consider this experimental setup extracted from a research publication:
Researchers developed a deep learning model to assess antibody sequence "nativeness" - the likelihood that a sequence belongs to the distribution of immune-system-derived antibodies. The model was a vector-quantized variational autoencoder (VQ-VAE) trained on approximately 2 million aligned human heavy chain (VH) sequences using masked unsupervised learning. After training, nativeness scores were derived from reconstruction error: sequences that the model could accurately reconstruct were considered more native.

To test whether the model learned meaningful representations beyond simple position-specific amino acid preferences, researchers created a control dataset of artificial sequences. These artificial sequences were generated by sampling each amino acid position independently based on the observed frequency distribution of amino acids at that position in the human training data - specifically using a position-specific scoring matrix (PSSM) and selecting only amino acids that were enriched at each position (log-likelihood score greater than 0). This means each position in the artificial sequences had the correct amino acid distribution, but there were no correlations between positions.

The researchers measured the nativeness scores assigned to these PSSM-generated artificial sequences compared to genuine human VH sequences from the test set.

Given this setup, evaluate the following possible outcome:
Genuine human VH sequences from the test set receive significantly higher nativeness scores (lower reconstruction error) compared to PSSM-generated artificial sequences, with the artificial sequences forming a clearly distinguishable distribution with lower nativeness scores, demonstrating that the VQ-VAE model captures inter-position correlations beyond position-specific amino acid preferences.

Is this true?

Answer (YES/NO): YES